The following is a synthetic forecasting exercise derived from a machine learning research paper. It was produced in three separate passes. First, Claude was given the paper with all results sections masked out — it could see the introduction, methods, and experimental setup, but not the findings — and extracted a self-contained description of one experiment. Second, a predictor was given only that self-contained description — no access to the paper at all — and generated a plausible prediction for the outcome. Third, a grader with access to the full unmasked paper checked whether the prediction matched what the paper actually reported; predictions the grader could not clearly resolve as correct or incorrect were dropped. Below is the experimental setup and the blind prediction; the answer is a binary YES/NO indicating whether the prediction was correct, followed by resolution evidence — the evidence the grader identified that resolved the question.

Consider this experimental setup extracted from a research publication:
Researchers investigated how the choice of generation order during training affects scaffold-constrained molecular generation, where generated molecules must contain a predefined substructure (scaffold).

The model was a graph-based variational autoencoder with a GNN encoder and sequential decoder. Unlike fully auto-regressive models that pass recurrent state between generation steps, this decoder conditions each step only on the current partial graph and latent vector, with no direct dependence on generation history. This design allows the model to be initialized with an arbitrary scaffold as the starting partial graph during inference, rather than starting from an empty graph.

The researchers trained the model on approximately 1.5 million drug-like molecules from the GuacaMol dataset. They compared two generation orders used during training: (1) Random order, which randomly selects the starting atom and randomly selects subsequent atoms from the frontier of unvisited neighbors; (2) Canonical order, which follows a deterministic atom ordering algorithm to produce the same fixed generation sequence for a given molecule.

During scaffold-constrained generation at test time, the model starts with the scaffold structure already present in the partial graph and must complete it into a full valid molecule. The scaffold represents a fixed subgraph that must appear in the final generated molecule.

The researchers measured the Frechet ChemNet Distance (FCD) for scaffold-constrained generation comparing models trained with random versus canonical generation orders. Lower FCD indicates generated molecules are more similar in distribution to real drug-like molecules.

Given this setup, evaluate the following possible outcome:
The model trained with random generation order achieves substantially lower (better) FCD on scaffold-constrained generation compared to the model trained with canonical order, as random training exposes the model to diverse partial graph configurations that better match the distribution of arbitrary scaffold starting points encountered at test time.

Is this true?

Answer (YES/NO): YES